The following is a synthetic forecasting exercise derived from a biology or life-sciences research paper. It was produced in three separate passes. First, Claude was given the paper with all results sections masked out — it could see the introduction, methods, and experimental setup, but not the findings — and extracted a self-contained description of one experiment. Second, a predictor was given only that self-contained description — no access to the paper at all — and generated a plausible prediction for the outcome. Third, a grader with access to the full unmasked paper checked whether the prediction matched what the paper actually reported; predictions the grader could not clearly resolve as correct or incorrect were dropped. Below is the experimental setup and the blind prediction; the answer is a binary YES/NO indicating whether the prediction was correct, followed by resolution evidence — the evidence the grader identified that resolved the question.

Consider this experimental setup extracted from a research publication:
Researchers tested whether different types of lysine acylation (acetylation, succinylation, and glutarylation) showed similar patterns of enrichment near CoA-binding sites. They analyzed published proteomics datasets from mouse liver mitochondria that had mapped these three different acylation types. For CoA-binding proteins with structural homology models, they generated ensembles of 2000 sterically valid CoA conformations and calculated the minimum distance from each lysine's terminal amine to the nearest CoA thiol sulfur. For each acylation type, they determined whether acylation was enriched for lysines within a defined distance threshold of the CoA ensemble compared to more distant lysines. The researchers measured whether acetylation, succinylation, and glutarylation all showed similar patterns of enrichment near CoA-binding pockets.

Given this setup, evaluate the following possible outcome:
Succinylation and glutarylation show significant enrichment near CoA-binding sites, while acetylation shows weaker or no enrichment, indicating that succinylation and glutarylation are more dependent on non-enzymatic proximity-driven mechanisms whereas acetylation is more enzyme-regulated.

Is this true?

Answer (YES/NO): NO